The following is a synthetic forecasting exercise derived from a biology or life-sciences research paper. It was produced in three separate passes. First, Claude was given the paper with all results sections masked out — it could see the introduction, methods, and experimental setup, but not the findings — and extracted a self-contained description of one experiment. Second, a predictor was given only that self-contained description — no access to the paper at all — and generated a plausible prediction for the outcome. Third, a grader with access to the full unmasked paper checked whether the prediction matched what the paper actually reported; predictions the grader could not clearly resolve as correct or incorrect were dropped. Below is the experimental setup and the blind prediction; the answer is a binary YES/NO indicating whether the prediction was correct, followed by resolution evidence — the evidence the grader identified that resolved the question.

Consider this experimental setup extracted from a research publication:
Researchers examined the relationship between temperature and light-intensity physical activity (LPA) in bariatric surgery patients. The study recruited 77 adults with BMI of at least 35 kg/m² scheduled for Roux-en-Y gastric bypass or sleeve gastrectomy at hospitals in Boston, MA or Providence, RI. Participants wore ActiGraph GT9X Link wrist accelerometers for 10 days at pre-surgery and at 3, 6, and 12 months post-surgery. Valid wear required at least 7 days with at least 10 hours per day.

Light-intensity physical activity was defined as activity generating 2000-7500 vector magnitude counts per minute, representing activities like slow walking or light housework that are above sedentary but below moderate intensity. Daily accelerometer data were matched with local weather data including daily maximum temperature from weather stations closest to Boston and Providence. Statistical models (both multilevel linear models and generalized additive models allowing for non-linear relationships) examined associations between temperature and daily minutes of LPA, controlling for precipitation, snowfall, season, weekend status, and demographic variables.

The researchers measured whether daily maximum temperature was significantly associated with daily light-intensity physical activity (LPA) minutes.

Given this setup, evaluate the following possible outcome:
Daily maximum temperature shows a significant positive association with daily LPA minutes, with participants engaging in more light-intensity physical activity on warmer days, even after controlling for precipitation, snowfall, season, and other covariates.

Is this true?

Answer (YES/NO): NO